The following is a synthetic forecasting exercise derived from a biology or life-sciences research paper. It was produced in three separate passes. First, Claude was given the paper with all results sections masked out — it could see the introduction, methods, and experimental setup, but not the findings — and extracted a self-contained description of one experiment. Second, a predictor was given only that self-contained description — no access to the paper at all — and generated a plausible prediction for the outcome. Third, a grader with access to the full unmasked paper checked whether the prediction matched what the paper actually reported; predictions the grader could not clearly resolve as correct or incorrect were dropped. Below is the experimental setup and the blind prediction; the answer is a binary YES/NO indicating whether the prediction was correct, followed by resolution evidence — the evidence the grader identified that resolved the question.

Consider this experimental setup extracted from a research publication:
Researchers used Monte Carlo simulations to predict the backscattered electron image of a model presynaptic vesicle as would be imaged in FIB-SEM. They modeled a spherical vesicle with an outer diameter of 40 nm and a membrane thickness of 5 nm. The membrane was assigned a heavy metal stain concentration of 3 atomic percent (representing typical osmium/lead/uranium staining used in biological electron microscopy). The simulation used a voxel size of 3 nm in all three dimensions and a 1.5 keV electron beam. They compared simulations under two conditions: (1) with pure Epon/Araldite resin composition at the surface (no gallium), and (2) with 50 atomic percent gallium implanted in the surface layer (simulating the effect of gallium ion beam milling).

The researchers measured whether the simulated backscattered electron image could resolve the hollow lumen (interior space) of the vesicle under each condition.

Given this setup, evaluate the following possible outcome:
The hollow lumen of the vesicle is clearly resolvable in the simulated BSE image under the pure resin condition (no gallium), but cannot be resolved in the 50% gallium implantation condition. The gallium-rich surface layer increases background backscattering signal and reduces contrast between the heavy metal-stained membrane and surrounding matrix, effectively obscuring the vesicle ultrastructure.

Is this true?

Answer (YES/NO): NO